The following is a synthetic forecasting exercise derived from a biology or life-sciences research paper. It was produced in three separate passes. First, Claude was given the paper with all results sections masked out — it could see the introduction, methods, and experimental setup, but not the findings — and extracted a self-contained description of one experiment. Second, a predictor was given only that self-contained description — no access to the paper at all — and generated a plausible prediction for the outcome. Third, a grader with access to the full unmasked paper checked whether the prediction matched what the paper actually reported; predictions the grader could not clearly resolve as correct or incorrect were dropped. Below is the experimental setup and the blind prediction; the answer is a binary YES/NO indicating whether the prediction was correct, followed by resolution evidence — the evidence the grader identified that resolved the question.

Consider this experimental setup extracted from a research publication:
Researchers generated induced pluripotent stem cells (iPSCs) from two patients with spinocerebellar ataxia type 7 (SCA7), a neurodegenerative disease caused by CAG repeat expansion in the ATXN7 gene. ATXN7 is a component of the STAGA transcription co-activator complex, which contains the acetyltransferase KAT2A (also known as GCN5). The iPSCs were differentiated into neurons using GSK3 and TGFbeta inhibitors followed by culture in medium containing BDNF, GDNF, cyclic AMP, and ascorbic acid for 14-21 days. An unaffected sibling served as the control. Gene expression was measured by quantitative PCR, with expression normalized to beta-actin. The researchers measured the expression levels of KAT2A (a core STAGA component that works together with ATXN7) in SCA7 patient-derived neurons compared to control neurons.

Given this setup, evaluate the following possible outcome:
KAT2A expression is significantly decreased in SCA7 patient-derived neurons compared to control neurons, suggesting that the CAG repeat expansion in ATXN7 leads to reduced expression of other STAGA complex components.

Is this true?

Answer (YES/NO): YES